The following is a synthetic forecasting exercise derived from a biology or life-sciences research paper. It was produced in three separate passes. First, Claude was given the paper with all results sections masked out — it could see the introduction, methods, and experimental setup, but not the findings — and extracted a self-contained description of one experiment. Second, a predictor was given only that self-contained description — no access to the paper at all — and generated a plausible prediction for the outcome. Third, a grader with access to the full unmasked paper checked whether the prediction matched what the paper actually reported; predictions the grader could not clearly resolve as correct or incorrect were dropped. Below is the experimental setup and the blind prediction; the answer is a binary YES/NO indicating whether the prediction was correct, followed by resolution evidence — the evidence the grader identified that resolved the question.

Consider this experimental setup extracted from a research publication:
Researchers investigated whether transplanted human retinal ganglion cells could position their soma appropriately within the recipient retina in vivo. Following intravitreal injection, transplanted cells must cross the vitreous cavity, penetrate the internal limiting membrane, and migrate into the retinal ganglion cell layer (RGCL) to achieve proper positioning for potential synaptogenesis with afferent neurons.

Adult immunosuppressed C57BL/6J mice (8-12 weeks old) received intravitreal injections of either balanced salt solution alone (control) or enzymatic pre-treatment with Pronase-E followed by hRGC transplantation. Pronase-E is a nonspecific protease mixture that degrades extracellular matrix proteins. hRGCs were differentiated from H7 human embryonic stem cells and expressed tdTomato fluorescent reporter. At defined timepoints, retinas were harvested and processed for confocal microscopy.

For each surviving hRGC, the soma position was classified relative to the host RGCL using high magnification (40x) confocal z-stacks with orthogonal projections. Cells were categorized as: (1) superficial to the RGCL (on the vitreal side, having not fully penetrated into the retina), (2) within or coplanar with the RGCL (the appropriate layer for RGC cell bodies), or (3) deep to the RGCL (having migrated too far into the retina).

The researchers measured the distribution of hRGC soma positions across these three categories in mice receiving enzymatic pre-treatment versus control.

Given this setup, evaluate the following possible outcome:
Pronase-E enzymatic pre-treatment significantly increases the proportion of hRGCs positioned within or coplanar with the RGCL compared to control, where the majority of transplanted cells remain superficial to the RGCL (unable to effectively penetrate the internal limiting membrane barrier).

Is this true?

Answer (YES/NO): YES